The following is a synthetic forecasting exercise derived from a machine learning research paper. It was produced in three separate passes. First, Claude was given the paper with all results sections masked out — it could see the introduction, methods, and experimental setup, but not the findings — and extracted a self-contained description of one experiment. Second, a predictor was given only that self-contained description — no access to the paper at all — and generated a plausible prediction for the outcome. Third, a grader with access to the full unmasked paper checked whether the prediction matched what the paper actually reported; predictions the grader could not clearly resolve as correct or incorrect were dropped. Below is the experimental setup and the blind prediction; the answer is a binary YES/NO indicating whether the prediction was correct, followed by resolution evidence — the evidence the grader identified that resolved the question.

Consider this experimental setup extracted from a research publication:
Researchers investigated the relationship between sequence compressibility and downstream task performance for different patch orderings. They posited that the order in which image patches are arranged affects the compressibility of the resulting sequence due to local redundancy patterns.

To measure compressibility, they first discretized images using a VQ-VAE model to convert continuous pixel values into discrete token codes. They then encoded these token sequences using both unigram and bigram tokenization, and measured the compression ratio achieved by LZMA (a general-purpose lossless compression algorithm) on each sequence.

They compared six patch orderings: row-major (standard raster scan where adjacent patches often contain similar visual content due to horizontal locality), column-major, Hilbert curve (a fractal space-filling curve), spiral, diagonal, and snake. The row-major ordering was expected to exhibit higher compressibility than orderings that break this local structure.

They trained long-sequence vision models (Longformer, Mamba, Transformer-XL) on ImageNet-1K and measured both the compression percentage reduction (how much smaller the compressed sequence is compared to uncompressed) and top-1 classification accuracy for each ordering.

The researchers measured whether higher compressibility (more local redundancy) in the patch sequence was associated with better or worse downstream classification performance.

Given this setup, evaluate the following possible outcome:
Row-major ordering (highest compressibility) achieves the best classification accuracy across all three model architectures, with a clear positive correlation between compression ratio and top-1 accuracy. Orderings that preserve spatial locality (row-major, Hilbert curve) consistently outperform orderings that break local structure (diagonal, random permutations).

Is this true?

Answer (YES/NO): NO